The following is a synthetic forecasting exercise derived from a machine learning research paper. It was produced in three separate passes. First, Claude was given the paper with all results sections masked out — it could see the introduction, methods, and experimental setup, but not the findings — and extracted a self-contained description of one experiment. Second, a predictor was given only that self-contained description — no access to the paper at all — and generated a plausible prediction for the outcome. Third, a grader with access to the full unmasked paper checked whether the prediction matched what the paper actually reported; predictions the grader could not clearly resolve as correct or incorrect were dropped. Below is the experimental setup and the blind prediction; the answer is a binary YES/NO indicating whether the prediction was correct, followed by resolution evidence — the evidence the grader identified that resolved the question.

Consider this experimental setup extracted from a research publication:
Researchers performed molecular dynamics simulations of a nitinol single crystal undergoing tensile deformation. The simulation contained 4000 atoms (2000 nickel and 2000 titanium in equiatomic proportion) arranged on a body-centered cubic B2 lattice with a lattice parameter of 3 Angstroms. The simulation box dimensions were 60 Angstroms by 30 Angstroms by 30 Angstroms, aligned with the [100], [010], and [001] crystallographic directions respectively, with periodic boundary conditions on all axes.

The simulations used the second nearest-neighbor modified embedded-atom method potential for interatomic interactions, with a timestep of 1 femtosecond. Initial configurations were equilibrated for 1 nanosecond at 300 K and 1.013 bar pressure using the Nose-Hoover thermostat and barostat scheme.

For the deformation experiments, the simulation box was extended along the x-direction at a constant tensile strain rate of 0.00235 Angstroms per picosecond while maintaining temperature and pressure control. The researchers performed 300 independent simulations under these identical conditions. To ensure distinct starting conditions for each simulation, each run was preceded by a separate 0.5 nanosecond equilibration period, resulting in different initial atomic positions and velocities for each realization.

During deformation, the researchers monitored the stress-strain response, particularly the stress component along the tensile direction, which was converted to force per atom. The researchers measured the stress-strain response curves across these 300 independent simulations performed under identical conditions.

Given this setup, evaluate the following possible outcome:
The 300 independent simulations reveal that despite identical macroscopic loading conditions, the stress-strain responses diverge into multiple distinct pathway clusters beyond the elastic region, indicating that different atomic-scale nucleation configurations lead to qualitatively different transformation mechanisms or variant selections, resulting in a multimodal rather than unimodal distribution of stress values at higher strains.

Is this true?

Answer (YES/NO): NO